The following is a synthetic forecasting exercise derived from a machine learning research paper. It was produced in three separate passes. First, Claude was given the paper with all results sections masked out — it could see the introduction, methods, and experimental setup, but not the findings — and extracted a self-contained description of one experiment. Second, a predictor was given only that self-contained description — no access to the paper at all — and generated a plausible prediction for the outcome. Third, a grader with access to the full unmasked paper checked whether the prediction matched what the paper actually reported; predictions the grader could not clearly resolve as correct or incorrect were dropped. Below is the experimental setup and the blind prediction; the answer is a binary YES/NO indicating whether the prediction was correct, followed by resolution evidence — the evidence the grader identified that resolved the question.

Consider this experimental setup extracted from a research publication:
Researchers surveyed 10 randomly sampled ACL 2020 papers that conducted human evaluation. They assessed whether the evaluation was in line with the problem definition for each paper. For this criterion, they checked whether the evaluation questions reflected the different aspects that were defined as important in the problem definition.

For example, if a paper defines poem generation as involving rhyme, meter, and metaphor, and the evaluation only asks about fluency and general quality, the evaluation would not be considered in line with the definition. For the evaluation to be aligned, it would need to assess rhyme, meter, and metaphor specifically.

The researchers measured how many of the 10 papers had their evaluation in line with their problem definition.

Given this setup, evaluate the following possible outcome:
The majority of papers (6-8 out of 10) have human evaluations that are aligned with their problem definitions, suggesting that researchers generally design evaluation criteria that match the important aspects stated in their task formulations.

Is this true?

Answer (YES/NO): NO